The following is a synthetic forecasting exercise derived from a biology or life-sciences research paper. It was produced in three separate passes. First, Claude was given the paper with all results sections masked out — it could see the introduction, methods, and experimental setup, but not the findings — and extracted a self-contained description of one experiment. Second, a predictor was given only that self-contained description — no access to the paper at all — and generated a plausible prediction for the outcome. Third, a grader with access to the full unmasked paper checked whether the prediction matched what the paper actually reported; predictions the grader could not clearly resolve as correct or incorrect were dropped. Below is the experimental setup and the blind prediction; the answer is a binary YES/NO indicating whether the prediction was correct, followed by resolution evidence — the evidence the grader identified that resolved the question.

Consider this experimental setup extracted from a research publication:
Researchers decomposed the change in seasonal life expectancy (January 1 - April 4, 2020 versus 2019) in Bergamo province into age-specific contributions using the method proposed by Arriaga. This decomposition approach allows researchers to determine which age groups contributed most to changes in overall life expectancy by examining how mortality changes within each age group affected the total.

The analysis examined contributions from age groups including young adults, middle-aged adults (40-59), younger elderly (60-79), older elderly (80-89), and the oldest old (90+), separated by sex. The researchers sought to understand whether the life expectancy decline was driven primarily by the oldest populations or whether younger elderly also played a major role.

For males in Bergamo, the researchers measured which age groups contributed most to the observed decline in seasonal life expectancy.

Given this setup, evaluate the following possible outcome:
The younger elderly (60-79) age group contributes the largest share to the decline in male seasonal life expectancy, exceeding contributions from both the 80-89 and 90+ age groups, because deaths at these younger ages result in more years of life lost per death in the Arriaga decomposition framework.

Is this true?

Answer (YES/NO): YES